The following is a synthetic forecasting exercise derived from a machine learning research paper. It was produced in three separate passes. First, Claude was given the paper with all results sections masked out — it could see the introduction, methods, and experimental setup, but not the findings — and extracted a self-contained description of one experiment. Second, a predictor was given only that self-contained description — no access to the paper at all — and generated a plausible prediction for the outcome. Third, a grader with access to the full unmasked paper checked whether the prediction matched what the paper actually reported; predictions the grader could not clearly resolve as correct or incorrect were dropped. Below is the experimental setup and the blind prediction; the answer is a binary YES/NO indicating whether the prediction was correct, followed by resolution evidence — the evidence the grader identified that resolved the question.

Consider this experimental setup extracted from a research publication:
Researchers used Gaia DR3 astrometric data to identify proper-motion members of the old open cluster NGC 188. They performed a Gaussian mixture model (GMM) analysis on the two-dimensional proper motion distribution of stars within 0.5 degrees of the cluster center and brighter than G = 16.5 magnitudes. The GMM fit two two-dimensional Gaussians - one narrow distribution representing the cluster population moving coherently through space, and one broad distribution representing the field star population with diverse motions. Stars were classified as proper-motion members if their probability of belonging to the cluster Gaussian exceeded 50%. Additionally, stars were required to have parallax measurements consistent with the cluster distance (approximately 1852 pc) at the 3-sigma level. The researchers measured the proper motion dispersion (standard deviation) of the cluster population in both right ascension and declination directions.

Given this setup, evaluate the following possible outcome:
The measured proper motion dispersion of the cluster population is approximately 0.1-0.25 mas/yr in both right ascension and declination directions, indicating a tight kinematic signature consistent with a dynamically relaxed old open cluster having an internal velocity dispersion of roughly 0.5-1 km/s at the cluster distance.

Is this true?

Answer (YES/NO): NO